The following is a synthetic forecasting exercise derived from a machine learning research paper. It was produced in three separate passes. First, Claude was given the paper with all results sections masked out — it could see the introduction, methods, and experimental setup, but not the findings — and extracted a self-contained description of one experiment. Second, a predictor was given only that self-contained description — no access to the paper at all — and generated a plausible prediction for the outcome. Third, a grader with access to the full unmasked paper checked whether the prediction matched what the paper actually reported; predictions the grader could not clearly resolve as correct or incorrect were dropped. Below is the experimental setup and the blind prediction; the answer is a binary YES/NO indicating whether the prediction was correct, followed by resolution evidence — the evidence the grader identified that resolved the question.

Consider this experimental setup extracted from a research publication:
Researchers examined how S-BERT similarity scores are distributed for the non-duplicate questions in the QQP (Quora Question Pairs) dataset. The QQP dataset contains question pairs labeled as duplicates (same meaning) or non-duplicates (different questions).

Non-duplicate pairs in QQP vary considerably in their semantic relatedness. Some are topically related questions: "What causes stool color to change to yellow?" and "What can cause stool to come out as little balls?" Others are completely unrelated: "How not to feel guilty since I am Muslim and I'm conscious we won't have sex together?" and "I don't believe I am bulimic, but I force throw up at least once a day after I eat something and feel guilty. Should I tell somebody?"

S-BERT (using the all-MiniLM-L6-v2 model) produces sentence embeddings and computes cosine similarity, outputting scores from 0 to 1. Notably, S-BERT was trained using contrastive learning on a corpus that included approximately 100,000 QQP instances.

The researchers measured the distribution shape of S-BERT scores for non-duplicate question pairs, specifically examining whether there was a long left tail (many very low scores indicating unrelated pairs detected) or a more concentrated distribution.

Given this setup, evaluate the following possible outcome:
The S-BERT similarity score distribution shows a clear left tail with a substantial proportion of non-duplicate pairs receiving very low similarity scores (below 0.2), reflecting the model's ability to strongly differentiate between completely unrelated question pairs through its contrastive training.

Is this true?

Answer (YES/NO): NO